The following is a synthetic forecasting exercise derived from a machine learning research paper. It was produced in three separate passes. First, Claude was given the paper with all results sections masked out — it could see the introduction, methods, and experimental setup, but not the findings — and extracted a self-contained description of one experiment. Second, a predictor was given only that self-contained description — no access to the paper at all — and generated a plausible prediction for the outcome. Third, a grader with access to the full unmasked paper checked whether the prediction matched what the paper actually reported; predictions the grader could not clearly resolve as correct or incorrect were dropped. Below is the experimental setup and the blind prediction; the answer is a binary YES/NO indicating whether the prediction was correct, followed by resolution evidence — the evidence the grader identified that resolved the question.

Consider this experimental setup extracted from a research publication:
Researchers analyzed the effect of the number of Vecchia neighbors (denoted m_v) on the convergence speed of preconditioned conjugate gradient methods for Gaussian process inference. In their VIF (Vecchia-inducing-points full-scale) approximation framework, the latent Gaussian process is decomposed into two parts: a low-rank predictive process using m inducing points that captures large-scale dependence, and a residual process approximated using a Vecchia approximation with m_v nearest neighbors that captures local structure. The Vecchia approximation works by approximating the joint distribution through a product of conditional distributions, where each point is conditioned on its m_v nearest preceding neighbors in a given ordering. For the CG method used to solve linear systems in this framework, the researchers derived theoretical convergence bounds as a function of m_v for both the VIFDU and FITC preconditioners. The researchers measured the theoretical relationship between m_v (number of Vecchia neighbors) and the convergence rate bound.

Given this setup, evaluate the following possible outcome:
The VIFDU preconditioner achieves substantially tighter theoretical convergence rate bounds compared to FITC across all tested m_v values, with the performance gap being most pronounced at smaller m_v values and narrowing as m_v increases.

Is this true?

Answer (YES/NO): NO